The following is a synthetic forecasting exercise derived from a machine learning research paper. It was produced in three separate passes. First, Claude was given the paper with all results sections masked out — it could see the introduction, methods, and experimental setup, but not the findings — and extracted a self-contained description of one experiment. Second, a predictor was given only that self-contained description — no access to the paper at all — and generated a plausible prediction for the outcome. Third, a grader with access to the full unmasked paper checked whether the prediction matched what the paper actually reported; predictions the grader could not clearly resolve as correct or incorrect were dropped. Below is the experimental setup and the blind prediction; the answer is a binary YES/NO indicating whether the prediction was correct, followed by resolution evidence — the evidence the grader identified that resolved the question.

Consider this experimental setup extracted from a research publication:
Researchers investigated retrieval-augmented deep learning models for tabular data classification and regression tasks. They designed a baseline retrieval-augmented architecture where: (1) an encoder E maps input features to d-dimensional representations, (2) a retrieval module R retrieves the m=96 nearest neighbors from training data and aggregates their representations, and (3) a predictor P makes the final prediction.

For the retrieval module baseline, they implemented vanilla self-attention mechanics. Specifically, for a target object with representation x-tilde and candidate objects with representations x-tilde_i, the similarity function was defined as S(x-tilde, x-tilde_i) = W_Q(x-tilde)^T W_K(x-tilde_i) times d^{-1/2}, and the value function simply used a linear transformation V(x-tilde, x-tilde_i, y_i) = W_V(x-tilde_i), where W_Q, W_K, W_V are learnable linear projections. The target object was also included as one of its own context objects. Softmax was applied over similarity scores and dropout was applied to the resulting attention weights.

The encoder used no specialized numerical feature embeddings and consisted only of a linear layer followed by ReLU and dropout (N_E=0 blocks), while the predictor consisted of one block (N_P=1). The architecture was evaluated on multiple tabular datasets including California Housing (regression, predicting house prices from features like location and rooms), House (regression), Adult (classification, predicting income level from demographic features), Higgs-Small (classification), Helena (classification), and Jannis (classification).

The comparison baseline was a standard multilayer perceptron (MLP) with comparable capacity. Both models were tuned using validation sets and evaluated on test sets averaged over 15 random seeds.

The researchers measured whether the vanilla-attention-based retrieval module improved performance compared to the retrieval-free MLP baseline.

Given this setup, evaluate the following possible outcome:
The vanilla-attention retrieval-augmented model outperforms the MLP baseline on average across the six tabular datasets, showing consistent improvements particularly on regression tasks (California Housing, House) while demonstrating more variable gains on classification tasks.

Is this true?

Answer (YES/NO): NO